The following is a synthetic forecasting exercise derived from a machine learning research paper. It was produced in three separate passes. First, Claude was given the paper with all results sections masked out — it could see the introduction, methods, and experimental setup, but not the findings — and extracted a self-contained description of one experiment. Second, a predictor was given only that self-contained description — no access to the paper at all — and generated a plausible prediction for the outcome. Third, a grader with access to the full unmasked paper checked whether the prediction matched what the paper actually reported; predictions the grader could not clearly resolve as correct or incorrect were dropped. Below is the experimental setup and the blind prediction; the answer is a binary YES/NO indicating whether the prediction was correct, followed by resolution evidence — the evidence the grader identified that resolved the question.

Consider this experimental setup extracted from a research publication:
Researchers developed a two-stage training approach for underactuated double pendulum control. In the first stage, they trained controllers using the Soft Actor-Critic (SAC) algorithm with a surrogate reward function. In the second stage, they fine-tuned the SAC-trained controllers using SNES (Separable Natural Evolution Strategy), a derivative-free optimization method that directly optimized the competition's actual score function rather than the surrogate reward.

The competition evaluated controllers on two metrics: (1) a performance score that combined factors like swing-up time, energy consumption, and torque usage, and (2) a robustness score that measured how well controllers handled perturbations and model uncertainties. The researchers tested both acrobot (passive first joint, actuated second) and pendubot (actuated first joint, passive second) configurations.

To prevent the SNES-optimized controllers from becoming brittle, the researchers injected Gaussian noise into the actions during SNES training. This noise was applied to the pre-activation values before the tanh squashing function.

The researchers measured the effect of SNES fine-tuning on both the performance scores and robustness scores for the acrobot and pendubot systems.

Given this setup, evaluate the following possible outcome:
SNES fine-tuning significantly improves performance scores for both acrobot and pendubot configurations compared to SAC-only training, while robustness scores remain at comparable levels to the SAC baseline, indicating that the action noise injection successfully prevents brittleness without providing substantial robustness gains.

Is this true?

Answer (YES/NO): NO